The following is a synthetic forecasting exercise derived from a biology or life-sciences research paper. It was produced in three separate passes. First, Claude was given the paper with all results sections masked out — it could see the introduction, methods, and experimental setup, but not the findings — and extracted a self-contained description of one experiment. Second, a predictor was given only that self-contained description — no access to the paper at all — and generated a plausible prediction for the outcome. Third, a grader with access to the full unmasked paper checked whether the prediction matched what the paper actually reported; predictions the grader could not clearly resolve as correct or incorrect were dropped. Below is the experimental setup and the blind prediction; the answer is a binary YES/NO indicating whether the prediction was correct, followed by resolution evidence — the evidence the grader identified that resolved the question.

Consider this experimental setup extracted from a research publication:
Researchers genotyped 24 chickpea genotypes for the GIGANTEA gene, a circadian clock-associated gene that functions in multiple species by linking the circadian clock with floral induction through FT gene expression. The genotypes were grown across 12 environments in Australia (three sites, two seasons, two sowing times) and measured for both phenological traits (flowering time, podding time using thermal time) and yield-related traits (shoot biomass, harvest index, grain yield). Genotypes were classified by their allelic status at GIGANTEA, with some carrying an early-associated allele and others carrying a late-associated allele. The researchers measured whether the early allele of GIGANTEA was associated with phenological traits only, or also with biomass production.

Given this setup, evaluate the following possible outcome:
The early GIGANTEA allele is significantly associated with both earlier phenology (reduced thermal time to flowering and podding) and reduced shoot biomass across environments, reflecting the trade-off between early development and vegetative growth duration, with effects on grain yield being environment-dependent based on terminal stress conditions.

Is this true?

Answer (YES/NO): NO